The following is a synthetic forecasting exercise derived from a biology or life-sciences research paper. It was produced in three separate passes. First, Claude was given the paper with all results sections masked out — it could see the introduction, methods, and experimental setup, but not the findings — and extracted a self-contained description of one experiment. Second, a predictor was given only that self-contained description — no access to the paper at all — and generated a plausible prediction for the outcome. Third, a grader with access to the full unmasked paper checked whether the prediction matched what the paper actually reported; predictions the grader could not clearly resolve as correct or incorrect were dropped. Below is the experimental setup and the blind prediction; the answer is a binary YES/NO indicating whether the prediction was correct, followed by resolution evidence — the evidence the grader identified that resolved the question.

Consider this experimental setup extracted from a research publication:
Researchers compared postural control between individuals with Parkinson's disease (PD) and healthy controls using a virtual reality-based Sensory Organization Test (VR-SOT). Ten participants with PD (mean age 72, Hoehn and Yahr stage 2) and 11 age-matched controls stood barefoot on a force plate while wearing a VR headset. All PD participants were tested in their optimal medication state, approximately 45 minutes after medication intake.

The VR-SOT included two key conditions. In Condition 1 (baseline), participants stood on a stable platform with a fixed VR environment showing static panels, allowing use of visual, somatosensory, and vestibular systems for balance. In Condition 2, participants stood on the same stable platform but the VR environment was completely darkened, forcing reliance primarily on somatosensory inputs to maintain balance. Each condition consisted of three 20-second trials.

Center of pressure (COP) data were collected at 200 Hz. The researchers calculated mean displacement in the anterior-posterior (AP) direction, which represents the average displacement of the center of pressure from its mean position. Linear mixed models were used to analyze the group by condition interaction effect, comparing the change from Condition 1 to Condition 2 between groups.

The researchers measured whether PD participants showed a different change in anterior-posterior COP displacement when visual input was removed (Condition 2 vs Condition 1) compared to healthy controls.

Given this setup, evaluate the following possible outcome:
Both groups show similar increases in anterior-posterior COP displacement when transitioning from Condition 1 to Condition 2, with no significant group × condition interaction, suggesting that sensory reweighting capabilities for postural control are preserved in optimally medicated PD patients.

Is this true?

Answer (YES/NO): NO